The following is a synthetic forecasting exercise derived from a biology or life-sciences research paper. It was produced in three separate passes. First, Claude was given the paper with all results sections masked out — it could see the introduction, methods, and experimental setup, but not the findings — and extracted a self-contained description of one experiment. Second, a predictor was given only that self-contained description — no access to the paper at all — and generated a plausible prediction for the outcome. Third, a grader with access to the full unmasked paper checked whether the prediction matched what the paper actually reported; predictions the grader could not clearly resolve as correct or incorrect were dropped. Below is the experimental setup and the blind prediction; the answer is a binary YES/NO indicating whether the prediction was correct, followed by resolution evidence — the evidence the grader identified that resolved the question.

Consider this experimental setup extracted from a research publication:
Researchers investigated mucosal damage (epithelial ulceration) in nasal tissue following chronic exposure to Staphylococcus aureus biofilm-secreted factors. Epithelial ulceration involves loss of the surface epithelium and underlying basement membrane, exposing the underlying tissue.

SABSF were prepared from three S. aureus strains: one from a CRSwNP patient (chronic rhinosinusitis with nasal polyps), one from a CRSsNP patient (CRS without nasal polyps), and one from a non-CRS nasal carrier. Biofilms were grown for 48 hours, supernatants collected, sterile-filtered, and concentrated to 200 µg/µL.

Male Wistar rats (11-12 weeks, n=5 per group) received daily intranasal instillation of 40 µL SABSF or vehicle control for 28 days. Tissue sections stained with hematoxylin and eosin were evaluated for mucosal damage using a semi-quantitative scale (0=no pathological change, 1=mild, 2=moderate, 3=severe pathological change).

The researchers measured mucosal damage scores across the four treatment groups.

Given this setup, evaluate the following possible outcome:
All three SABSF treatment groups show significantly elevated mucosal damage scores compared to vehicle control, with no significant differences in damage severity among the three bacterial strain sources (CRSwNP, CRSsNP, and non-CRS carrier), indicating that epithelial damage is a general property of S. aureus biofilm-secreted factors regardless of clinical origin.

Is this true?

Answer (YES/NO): NO